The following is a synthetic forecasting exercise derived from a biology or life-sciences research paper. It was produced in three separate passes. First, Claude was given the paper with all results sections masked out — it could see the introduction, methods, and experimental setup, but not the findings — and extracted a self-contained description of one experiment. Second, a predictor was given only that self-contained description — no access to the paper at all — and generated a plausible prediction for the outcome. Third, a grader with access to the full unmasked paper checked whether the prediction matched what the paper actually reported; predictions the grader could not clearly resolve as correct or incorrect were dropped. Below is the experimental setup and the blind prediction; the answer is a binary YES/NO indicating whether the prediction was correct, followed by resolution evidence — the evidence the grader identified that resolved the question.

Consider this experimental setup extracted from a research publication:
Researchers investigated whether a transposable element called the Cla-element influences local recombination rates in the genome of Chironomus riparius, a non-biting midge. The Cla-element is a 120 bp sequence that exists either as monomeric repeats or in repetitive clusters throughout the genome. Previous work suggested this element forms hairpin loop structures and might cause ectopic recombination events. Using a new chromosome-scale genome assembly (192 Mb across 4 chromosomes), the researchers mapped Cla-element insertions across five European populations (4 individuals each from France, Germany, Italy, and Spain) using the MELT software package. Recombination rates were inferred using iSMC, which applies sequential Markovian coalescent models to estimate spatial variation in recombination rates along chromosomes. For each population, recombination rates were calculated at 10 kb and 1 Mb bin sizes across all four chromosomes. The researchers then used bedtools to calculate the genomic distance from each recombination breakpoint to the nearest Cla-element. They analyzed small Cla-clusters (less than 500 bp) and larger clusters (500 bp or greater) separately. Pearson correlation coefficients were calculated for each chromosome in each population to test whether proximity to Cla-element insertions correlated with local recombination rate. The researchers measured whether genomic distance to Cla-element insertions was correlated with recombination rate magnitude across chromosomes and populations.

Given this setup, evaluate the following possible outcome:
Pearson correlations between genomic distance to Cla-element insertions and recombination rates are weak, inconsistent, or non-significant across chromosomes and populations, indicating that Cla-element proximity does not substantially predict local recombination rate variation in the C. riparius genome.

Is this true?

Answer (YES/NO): YES